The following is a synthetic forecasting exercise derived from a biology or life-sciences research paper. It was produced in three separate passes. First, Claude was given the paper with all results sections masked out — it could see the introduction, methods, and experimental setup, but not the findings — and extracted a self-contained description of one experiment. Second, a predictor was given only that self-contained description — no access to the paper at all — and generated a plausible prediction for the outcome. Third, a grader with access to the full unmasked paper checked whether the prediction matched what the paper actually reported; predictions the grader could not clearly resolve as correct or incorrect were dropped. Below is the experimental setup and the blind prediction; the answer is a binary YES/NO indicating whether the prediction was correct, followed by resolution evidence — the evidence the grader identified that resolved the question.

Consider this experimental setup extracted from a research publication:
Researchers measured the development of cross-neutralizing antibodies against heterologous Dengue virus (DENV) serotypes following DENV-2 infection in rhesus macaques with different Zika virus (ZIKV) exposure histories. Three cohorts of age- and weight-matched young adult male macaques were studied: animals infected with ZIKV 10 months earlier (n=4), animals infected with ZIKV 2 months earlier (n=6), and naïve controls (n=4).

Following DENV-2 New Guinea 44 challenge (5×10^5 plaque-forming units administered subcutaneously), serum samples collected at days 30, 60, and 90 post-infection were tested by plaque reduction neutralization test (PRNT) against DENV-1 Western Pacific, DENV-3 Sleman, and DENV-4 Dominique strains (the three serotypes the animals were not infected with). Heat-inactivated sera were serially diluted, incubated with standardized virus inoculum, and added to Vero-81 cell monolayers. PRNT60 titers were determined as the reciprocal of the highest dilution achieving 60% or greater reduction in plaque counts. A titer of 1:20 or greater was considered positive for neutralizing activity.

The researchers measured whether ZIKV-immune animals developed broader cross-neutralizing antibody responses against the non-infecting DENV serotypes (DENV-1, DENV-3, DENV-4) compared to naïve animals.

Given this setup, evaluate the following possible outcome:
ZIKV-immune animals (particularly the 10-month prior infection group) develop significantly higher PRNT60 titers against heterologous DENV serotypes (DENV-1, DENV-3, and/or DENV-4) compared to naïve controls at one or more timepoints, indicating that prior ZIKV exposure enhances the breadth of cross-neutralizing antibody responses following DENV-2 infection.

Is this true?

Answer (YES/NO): YES